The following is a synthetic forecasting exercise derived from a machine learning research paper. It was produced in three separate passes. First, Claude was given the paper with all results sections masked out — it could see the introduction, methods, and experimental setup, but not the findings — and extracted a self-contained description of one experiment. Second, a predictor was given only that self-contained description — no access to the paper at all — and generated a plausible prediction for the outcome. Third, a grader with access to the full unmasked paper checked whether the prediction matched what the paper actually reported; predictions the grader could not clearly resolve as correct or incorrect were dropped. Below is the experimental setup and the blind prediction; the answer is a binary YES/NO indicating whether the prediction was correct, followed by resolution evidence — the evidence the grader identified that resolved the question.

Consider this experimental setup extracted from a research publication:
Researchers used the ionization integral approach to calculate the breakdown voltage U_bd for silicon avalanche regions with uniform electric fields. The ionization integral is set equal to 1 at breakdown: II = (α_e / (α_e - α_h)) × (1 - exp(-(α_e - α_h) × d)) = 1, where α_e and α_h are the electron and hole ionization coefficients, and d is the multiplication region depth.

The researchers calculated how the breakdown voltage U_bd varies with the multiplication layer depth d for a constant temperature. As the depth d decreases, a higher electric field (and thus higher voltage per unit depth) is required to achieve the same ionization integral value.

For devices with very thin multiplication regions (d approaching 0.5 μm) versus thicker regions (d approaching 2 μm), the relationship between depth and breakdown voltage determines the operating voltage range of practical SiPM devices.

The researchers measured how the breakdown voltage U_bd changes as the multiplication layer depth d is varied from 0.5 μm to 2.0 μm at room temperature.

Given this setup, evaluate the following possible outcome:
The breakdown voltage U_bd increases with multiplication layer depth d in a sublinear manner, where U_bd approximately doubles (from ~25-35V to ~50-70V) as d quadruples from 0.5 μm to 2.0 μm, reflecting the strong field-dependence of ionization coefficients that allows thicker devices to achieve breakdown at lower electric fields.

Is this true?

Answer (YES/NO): NO